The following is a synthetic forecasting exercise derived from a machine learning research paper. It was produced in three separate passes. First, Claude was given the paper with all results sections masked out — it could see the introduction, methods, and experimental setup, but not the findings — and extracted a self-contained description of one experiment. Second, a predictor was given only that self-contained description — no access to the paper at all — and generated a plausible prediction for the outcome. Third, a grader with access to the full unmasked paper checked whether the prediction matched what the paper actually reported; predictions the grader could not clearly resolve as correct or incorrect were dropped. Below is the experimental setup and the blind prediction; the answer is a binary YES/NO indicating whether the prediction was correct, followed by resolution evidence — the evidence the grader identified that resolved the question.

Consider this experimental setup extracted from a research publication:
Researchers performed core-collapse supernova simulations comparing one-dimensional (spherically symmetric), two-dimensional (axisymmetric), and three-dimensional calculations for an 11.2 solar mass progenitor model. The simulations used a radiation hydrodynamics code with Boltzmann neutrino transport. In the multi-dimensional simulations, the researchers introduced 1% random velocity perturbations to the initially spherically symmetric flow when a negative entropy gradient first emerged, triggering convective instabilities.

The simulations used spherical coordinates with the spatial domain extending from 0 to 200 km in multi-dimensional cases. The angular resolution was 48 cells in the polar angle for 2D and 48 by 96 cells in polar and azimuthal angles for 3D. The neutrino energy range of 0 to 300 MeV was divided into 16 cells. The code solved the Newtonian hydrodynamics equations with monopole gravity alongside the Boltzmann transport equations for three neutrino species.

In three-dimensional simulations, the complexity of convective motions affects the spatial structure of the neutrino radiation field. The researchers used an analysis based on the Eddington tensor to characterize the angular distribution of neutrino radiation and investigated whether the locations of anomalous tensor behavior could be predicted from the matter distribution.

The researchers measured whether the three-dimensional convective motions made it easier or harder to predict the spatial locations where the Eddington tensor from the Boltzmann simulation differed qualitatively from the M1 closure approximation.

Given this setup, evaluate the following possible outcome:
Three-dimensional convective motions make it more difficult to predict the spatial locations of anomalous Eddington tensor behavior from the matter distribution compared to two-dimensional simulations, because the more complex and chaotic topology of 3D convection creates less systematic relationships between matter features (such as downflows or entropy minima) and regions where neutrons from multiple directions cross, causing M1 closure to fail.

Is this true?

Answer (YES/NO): YES